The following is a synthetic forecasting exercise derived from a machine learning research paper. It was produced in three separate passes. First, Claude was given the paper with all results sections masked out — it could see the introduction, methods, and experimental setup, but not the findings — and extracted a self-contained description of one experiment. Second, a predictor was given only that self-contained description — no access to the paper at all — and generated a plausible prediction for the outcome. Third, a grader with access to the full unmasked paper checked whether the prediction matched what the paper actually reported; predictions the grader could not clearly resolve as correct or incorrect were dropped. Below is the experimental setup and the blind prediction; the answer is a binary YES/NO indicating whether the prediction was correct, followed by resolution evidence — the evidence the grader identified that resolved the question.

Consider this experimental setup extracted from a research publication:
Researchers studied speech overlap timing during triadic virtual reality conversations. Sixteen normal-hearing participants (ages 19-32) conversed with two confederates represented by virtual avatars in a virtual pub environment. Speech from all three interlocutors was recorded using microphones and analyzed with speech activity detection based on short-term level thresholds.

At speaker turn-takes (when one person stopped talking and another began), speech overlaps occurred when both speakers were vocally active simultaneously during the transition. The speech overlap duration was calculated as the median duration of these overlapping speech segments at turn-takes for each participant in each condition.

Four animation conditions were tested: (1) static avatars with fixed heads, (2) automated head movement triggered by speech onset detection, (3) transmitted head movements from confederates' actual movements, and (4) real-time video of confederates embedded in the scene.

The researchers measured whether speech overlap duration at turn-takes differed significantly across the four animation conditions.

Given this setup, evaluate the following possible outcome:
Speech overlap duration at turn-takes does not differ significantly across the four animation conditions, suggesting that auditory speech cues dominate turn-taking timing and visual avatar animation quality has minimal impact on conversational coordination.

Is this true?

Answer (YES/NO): YES